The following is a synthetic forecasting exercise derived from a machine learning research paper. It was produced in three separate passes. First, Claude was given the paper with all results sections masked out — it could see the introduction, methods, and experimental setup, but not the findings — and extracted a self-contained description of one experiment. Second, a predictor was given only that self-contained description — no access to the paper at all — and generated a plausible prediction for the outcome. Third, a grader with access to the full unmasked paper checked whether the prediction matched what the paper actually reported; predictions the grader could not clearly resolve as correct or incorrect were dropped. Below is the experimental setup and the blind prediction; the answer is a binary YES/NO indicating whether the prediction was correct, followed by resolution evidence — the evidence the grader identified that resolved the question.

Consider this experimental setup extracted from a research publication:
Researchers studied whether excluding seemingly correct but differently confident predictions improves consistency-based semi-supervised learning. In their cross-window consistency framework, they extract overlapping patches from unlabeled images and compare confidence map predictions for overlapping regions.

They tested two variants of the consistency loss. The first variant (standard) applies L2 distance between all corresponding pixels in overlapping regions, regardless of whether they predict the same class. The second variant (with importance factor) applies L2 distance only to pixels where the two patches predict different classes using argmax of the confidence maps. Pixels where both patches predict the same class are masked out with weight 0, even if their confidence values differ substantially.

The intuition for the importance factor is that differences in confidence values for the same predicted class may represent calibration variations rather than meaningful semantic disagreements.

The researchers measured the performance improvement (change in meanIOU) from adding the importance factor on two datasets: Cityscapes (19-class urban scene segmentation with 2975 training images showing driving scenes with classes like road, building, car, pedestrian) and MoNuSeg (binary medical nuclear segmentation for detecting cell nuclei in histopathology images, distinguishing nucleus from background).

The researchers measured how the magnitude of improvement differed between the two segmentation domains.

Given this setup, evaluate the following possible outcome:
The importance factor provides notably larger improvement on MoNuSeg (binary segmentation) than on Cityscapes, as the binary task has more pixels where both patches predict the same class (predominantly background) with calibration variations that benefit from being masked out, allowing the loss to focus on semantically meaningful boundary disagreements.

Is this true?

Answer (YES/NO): YES